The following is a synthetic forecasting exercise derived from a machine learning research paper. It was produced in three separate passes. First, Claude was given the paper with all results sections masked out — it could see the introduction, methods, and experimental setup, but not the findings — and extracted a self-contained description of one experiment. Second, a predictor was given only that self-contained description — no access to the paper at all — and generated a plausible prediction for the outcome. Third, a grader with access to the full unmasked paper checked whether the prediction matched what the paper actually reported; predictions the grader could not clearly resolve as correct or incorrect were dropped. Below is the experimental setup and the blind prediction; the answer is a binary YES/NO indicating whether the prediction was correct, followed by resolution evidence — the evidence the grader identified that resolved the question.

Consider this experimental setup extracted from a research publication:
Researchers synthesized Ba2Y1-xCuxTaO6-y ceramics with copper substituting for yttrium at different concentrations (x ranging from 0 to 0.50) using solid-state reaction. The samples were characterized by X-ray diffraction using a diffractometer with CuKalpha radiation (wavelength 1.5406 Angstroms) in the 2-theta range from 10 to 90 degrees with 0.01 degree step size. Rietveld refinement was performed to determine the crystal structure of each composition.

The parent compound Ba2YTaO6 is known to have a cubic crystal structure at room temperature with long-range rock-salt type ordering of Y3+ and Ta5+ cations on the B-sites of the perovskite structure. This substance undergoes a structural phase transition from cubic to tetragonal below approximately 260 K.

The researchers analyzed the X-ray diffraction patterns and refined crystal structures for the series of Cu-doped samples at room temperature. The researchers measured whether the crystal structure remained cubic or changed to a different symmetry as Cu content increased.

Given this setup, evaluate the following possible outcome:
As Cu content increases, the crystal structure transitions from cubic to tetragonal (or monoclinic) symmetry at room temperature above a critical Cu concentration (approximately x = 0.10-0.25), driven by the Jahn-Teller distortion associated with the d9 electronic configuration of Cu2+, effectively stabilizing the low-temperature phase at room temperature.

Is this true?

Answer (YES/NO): NO